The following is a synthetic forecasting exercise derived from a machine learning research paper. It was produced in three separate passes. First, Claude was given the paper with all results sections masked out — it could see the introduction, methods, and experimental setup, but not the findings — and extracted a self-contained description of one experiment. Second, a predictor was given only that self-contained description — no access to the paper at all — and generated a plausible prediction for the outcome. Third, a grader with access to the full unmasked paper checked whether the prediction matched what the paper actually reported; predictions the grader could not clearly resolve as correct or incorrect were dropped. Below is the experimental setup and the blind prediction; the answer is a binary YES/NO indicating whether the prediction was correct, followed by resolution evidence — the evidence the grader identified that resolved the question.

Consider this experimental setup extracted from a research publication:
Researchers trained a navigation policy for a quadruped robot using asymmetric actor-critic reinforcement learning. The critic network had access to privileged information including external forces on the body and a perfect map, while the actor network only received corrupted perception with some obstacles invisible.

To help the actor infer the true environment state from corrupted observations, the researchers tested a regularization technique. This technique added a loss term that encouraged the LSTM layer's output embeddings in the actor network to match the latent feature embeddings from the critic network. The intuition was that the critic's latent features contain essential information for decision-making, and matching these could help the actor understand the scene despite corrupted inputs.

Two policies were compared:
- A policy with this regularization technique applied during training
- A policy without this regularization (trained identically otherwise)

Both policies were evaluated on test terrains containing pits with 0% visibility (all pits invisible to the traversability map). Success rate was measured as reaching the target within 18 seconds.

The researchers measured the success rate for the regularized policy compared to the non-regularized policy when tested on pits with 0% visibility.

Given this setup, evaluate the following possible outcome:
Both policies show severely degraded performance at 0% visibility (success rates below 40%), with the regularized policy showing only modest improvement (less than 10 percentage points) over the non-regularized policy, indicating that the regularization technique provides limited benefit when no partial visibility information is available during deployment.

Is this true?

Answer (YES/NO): NO